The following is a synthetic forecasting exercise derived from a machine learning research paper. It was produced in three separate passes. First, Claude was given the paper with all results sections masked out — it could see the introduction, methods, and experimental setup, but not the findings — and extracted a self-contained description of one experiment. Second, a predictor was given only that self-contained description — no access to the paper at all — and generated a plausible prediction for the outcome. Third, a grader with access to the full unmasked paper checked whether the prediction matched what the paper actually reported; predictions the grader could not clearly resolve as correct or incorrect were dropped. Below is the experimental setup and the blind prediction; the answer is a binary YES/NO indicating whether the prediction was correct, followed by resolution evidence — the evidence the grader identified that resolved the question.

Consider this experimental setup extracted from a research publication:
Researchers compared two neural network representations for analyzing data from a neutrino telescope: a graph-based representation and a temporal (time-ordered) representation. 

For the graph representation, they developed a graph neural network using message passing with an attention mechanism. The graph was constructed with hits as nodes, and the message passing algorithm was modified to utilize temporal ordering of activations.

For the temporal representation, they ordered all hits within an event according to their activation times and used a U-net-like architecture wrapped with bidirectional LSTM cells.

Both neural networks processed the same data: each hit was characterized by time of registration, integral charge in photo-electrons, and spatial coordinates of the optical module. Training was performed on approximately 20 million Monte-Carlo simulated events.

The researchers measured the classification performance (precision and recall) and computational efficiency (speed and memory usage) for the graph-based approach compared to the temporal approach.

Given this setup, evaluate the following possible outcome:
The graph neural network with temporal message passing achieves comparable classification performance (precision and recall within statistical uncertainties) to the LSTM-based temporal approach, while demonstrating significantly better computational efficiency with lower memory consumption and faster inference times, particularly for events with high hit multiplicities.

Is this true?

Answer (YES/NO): NO